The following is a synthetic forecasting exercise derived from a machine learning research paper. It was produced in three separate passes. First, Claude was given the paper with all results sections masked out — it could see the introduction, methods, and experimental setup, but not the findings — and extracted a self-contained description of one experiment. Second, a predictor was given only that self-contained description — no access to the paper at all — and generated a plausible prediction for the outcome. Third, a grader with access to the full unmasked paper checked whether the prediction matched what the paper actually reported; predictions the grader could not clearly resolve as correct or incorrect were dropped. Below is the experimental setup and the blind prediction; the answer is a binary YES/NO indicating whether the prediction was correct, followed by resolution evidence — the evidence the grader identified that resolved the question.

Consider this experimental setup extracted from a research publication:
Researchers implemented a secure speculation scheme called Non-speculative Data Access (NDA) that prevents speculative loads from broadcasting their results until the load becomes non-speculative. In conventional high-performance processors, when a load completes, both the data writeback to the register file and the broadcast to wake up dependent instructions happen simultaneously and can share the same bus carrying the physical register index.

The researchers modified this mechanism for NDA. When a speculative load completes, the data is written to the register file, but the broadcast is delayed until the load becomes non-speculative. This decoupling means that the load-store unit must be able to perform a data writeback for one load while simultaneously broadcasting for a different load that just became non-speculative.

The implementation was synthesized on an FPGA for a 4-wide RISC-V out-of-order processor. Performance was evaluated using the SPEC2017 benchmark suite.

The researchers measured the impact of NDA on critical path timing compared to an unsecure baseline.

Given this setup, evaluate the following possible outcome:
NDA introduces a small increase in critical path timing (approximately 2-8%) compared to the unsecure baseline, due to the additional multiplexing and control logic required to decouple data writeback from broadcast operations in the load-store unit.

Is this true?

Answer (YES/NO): NO